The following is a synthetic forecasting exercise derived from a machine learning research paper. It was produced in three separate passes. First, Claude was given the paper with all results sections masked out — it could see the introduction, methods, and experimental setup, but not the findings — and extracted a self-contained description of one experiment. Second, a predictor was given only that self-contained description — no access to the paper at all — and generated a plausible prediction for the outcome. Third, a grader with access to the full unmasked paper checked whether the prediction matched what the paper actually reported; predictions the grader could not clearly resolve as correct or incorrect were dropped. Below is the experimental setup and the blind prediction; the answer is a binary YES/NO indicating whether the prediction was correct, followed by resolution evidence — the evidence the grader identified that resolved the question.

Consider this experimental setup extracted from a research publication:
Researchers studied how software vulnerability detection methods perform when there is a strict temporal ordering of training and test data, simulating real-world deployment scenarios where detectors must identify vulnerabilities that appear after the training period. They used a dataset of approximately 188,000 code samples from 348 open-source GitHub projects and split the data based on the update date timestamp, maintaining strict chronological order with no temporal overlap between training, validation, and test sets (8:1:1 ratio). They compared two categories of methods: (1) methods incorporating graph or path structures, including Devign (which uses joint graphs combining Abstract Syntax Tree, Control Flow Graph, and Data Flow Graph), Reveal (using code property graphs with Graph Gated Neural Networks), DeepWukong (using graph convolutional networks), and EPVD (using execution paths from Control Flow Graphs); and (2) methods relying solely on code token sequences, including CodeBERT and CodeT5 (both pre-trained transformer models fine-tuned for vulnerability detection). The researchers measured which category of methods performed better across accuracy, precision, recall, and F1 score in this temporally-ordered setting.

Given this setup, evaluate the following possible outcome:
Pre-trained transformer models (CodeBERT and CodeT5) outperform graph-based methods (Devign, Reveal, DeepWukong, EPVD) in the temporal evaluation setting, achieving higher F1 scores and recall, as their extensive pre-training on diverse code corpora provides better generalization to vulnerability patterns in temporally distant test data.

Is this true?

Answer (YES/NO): NO